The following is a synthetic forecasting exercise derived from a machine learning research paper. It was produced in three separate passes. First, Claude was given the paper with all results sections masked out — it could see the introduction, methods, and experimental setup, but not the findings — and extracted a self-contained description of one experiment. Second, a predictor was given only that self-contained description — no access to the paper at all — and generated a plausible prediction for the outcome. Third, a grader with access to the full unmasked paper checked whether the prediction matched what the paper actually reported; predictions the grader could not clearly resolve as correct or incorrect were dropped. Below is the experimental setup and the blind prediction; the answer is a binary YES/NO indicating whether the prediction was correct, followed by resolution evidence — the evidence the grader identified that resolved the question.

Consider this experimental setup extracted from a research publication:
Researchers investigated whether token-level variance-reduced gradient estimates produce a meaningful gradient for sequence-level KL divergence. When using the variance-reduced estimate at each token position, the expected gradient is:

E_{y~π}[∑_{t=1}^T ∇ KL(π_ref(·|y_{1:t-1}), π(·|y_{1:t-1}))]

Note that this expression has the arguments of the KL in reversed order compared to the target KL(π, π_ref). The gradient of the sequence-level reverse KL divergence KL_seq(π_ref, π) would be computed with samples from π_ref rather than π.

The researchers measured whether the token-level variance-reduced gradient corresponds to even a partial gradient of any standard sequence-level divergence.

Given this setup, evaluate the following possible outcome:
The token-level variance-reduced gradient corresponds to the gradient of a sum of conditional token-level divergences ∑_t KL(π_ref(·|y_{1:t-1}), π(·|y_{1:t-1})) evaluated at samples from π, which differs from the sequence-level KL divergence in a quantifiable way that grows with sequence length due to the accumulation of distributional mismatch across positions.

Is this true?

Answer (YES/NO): NO